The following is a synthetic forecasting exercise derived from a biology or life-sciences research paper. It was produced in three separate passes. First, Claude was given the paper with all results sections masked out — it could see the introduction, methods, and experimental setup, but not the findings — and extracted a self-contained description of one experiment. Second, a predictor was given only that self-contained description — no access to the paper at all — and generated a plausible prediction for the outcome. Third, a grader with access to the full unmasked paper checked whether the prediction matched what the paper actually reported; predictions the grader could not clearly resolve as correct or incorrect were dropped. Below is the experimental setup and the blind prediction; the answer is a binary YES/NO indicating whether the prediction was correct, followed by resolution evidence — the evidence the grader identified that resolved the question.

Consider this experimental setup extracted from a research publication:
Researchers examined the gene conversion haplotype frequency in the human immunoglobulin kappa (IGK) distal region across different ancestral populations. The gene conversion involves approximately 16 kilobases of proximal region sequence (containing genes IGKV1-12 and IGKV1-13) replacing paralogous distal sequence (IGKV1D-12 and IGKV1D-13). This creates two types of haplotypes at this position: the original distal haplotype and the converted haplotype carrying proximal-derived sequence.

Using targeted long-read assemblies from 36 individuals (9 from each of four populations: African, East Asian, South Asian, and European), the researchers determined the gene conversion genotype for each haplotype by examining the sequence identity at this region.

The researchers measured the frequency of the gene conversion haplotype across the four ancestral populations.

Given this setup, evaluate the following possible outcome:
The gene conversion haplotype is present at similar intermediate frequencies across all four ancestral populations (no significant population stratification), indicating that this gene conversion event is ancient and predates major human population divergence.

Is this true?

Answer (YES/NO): NO